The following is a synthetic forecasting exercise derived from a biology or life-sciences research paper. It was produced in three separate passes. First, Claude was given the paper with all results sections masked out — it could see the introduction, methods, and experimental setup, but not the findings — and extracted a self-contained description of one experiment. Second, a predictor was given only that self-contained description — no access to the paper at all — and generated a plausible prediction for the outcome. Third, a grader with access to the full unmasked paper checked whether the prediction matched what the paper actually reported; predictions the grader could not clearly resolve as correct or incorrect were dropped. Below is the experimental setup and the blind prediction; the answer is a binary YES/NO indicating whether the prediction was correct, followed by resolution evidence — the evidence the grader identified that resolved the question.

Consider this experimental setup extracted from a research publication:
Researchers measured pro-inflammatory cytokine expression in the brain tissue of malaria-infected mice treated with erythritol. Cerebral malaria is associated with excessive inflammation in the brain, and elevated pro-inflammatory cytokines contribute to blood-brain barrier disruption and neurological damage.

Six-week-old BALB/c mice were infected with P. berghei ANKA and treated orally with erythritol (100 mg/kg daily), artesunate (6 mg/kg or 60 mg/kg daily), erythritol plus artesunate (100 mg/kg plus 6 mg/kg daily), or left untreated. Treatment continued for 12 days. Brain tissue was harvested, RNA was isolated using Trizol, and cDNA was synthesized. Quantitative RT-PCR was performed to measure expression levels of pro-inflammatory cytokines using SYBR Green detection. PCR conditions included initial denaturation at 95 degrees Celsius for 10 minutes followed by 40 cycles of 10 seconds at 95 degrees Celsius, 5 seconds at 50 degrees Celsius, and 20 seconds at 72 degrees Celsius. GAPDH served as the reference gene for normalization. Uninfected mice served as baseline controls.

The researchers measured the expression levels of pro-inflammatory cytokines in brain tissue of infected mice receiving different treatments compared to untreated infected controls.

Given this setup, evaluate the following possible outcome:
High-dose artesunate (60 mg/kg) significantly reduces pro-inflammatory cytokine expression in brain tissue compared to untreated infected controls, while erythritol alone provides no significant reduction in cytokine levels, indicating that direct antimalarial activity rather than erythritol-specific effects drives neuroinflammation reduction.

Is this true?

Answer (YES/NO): NO